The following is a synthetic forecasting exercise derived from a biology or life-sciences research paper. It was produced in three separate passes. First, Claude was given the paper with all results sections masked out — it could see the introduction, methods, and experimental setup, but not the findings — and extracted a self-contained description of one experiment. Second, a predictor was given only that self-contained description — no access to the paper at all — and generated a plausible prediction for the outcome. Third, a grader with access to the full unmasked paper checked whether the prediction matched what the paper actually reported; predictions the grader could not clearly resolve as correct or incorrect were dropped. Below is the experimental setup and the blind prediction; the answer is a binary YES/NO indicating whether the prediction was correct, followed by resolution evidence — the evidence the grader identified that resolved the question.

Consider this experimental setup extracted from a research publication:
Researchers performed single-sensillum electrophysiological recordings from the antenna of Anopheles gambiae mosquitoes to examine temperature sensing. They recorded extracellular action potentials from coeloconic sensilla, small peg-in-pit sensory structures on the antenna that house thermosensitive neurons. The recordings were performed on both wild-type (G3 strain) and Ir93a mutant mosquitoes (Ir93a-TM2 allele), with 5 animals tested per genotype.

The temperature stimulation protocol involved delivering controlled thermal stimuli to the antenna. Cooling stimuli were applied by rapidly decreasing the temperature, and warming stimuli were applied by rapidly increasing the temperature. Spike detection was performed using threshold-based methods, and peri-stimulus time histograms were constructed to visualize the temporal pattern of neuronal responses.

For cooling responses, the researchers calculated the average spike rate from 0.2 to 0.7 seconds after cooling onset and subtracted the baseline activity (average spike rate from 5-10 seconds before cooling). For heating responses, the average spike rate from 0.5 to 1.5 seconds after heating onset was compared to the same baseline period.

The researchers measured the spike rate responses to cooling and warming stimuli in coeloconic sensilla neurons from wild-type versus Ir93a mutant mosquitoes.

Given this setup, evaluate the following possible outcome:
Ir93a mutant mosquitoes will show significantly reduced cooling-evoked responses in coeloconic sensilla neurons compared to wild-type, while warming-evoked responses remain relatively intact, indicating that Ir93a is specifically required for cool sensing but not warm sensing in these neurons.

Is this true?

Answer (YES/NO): NO